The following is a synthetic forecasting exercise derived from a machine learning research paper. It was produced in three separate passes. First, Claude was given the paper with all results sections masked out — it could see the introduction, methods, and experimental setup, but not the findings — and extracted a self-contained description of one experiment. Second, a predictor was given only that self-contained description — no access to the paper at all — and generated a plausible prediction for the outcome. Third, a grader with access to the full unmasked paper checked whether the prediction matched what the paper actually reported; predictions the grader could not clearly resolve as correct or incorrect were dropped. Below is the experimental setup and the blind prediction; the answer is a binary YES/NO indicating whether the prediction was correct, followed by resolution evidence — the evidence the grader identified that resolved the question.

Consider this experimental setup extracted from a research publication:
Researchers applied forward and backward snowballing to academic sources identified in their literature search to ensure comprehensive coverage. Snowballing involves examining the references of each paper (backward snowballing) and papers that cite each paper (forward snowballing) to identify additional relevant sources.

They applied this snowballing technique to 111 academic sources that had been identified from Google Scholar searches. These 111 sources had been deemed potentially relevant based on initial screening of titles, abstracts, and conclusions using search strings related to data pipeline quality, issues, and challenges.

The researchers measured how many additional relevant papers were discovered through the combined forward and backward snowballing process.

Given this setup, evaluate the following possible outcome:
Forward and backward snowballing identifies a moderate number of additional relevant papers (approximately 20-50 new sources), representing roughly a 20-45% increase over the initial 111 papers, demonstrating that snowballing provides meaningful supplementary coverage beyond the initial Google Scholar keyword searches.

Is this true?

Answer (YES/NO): NO